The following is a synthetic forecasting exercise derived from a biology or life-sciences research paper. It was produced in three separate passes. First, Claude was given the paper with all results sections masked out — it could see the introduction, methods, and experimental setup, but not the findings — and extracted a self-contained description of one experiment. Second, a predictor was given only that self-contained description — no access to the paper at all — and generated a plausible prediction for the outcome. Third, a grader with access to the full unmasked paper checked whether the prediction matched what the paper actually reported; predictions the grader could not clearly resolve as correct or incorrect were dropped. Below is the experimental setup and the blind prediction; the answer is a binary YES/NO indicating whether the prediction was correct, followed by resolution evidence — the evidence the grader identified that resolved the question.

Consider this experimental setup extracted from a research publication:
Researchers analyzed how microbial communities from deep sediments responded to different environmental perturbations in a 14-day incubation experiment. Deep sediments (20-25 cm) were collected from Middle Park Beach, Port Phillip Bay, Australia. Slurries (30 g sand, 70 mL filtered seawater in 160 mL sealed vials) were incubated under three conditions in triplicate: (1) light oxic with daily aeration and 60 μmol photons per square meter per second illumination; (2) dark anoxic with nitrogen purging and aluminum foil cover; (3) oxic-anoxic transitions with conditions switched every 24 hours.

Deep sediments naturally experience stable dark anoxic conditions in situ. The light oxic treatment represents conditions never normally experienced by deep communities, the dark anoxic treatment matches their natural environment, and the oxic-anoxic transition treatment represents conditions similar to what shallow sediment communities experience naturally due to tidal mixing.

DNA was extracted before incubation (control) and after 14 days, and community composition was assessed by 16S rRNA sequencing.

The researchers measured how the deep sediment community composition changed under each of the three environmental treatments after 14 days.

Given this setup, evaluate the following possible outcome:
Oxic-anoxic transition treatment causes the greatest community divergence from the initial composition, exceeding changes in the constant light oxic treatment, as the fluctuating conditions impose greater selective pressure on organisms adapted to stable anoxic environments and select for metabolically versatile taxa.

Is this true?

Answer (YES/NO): NO